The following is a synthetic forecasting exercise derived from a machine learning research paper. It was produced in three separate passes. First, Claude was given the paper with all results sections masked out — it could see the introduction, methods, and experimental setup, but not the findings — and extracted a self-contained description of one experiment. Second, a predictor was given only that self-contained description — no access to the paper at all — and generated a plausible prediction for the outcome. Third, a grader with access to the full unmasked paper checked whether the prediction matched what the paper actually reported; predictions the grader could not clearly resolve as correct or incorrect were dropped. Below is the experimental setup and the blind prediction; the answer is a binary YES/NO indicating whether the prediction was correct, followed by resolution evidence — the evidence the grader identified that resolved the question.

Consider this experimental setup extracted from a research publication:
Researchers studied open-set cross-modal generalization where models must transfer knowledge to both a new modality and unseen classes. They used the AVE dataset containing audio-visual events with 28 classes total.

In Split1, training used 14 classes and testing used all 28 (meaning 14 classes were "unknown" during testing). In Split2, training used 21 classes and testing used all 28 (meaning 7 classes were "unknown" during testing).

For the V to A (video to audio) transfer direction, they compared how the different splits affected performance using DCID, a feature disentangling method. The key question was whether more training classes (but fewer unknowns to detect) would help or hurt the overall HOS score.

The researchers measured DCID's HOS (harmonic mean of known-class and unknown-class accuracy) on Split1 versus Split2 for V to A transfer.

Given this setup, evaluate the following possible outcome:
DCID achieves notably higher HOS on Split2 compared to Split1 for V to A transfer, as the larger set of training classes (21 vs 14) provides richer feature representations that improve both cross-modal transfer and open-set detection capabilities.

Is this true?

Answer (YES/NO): NO